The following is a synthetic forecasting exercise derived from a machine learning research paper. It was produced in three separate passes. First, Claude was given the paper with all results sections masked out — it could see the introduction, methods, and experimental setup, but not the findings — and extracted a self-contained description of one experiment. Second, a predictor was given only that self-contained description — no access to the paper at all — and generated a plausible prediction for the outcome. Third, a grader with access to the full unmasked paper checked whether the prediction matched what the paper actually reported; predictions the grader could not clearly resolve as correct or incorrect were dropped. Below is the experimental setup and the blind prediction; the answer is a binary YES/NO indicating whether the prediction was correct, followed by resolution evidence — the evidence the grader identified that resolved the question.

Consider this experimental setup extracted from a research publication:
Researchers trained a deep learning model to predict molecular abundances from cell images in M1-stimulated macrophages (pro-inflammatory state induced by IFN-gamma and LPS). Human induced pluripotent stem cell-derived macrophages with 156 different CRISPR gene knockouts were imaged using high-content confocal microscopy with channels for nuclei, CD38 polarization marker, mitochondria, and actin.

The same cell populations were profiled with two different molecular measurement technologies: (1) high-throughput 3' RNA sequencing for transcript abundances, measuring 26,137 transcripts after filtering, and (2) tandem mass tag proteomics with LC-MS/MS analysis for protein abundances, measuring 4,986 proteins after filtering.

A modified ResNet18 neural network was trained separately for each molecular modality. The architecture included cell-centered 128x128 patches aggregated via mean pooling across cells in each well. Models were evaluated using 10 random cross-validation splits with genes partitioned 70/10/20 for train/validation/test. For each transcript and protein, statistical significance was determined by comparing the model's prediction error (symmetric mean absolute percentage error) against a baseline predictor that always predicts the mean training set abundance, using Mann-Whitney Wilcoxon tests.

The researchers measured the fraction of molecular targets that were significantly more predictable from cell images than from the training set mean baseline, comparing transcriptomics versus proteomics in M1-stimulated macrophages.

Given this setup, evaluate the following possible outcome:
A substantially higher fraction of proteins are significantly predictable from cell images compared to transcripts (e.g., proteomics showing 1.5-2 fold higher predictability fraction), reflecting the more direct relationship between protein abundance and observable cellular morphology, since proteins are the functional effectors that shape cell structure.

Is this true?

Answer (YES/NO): YES